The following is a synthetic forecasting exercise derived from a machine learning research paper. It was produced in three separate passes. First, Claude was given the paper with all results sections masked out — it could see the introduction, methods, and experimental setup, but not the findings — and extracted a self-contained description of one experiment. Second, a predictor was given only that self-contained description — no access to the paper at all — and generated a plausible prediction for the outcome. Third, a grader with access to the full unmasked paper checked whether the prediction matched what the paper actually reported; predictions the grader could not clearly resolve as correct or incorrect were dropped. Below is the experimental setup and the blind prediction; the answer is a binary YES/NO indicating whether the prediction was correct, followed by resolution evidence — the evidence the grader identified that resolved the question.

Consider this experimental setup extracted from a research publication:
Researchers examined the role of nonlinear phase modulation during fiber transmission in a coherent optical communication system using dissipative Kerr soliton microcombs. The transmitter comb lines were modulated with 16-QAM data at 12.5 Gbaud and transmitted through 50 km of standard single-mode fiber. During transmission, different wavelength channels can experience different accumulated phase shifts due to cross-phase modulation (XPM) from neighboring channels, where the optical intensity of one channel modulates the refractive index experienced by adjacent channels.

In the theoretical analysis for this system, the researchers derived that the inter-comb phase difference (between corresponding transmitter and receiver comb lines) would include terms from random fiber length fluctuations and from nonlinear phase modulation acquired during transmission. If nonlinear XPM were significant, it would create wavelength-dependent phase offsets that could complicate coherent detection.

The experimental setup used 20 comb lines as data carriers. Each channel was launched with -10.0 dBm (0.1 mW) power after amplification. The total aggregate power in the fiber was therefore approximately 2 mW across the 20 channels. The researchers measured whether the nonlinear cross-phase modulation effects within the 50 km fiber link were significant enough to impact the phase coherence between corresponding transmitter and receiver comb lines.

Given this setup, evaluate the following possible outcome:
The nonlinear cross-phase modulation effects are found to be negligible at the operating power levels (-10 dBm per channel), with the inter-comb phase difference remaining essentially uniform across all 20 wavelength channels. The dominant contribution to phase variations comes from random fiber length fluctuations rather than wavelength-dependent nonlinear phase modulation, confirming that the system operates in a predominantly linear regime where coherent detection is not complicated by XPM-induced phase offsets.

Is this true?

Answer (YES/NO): YES